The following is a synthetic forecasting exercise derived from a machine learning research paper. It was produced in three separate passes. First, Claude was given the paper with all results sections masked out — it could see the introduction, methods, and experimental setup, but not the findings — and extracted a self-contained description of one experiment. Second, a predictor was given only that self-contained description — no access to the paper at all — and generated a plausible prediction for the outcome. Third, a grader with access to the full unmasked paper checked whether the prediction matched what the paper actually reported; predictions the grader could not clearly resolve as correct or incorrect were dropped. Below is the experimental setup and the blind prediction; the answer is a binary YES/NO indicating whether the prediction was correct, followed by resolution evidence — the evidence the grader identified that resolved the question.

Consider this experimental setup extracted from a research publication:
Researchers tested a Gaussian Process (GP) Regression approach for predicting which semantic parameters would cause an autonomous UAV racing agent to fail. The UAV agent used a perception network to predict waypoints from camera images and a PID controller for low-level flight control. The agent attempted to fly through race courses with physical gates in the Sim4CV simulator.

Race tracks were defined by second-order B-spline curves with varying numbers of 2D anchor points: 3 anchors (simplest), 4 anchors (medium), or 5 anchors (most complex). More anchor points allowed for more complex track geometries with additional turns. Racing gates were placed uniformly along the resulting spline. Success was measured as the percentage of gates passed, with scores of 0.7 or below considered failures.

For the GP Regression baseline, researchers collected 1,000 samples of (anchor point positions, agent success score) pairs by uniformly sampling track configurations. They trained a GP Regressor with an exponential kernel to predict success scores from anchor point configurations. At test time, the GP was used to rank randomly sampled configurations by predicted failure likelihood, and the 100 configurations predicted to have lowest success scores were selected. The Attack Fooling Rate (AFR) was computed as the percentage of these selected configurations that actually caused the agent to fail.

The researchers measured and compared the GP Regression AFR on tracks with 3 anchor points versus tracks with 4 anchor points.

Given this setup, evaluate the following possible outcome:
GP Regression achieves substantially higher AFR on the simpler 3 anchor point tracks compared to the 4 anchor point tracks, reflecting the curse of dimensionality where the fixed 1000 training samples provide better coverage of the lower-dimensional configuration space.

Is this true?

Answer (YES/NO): NO